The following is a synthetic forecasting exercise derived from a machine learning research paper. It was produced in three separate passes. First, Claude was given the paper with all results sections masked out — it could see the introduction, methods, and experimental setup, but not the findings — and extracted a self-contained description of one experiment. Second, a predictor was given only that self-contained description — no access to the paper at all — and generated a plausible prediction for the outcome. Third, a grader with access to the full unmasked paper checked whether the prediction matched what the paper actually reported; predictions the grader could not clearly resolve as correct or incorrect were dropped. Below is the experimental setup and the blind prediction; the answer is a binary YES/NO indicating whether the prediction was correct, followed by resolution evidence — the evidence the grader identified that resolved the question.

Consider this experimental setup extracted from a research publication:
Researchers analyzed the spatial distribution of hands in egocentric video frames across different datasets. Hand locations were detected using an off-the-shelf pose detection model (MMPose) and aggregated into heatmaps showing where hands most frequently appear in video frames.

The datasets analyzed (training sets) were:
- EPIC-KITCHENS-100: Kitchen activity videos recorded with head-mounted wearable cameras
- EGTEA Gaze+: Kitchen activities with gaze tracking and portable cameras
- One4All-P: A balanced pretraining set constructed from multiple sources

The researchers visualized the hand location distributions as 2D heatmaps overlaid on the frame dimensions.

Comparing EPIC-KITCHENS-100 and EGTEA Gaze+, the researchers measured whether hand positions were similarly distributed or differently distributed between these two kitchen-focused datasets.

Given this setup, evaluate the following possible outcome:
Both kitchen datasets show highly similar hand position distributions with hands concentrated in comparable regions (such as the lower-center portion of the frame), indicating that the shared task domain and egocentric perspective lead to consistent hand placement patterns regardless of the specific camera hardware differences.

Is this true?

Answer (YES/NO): NO